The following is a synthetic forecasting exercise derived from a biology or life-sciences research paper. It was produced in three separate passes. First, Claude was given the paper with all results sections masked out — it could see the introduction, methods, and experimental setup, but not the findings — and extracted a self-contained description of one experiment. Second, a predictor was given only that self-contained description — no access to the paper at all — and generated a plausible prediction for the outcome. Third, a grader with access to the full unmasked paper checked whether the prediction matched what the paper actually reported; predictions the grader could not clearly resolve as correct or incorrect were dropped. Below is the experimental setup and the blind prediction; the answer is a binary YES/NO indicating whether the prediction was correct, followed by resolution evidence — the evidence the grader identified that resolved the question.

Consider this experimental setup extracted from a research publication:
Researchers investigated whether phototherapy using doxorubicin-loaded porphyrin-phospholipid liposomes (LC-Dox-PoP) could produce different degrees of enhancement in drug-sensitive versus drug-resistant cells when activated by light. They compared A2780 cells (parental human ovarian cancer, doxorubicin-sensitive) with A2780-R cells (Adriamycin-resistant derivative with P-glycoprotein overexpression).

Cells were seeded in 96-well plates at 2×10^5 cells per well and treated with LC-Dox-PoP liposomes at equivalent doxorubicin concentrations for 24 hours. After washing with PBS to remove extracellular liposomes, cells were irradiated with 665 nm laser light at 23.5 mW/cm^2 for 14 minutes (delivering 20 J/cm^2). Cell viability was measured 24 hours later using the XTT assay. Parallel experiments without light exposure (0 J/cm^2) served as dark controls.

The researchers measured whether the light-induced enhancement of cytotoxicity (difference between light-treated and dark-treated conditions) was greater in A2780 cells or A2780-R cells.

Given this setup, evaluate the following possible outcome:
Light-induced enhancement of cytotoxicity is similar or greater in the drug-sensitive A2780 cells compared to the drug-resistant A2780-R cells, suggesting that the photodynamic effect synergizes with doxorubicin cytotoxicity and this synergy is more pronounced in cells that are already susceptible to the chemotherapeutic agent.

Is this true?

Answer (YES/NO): NO